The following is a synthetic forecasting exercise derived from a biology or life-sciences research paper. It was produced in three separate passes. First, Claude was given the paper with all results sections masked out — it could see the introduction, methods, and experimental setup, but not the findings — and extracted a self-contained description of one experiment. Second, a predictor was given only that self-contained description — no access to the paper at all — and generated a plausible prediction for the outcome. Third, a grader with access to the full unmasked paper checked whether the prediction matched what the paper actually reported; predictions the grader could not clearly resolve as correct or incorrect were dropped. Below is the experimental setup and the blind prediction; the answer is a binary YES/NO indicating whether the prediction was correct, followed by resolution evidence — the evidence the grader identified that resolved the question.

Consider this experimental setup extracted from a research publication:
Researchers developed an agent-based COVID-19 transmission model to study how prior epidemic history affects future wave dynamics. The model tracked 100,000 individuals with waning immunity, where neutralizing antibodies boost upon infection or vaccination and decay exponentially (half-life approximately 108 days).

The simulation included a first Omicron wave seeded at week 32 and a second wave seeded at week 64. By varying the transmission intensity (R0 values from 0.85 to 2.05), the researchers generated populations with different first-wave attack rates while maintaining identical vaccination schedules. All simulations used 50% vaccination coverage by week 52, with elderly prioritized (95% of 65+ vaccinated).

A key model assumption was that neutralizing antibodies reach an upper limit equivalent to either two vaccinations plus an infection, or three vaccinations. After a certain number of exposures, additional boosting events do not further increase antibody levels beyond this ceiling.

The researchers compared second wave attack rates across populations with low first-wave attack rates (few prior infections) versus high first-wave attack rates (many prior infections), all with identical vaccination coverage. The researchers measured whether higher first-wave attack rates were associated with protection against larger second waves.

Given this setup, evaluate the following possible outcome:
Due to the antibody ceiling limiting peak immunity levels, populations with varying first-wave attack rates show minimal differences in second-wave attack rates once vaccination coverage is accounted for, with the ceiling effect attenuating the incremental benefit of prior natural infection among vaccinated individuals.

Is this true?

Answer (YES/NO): NO